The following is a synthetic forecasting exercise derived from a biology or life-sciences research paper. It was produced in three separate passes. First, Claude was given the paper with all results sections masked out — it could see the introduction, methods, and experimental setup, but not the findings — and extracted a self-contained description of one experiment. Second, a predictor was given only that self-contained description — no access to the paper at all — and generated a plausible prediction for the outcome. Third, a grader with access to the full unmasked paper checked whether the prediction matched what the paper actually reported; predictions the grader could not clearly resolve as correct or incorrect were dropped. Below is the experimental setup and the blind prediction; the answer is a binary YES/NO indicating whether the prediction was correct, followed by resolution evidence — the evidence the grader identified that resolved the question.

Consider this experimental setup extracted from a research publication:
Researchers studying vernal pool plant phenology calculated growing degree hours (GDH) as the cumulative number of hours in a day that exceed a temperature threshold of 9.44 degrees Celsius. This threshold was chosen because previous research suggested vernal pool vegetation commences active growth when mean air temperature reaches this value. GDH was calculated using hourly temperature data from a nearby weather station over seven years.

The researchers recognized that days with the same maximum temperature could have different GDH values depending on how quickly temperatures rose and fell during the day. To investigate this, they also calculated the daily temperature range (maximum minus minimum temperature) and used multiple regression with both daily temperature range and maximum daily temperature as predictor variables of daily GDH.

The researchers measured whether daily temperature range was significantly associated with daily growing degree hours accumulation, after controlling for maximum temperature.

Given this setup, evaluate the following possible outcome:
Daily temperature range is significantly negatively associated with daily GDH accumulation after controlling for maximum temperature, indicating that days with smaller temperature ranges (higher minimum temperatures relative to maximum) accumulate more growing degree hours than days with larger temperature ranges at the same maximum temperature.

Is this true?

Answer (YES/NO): YES